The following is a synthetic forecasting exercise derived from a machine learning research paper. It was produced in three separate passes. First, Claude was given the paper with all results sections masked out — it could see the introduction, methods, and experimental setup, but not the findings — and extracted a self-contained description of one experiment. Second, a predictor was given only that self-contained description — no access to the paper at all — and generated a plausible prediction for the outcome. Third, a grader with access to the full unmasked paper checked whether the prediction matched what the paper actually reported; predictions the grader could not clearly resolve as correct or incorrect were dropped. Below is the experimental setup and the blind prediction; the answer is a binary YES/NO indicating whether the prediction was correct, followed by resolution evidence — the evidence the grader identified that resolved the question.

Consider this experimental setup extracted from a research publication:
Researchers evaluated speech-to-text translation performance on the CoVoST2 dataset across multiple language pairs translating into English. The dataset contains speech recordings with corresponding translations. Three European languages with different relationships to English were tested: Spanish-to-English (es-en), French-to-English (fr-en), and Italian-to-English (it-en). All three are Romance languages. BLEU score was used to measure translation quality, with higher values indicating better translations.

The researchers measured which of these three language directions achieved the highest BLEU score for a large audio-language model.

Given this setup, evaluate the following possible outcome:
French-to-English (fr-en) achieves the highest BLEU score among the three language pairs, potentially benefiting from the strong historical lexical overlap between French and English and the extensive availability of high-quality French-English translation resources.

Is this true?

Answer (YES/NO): NO